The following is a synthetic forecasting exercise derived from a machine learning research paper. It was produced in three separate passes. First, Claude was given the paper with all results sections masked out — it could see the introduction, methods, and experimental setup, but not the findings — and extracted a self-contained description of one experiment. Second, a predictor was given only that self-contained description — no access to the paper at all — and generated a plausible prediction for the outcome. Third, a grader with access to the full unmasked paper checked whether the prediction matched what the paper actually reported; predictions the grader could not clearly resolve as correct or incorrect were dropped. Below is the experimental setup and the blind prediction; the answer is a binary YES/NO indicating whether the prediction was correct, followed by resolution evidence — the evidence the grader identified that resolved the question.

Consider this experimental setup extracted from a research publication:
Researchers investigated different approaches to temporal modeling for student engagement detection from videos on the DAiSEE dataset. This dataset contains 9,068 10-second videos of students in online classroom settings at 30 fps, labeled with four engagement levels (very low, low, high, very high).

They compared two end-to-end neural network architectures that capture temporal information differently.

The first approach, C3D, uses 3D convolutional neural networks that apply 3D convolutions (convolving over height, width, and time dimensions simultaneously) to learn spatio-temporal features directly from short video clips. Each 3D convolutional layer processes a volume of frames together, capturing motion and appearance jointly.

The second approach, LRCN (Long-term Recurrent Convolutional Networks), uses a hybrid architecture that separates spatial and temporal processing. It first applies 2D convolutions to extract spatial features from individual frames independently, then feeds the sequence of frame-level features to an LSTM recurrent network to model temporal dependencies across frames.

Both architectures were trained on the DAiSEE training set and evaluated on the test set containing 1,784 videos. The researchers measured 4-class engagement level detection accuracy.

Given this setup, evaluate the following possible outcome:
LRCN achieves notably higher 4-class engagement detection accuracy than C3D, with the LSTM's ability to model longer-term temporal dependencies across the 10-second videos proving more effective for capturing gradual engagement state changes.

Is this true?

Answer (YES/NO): NO